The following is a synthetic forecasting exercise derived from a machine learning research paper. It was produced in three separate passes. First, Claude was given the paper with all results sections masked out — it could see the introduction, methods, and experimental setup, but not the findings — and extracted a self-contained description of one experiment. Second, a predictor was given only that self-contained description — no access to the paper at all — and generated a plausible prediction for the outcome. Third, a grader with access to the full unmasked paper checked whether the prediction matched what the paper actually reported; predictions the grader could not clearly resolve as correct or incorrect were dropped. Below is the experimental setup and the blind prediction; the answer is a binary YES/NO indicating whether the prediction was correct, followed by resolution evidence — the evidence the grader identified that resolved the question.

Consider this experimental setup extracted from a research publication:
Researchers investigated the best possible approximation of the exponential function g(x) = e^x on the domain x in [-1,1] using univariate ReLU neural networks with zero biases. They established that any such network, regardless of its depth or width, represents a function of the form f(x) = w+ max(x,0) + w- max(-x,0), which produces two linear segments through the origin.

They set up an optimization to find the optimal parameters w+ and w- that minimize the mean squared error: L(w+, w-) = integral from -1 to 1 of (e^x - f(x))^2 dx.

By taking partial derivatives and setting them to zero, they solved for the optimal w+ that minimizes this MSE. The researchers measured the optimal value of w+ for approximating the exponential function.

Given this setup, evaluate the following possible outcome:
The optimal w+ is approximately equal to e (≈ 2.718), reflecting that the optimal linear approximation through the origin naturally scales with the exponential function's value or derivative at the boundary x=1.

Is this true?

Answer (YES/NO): NO